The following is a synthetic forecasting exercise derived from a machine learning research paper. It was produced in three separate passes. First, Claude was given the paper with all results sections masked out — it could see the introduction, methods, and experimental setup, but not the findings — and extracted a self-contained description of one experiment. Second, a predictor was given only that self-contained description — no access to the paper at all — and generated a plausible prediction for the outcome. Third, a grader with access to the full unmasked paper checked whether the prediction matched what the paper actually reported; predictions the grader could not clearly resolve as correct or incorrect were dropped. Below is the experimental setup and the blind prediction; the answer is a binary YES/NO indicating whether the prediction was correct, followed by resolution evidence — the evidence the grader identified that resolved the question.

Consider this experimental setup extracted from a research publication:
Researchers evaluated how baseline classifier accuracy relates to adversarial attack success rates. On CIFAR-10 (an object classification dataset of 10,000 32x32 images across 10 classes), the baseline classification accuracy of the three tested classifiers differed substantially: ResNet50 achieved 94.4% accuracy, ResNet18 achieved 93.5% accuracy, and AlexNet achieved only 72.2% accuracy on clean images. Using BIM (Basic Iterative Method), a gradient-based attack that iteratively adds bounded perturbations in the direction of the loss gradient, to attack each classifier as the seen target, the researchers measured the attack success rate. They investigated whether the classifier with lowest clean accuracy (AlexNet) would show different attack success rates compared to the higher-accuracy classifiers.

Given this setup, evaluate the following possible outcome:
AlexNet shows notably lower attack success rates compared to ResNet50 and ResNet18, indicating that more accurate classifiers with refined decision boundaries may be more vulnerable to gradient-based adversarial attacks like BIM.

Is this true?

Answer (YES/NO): NO